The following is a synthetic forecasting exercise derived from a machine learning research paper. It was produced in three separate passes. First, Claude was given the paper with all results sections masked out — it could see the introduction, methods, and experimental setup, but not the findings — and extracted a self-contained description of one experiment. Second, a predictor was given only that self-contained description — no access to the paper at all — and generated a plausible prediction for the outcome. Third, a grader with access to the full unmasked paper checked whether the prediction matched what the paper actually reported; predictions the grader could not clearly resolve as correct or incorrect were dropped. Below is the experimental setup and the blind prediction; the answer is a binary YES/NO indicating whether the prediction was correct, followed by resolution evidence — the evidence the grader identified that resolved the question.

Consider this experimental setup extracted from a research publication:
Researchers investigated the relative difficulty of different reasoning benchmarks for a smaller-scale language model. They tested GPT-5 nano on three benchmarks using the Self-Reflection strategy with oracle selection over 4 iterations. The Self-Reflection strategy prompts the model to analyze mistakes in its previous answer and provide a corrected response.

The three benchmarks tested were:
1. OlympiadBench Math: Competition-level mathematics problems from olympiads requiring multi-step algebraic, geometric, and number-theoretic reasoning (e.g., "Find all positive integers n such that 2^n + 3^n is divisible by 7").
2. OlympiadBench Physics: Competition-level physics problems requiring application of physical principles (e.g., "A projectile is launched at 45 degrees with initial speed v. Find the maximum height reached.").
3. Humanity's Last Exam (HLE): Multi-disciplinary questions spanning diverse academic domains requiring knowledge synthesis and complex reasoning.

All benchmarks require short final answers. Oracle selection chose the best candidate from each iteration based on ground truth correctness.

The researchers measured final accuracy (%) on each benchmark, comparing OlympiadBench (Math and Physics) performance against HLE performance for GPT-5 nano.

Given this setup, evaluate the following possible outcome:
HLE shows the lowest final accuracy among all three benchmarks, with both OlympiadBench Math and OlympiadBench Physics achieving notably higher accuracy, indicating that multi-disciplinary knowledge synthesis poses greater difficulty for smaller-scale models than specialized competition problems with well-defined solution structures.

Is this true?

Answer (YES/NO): YES